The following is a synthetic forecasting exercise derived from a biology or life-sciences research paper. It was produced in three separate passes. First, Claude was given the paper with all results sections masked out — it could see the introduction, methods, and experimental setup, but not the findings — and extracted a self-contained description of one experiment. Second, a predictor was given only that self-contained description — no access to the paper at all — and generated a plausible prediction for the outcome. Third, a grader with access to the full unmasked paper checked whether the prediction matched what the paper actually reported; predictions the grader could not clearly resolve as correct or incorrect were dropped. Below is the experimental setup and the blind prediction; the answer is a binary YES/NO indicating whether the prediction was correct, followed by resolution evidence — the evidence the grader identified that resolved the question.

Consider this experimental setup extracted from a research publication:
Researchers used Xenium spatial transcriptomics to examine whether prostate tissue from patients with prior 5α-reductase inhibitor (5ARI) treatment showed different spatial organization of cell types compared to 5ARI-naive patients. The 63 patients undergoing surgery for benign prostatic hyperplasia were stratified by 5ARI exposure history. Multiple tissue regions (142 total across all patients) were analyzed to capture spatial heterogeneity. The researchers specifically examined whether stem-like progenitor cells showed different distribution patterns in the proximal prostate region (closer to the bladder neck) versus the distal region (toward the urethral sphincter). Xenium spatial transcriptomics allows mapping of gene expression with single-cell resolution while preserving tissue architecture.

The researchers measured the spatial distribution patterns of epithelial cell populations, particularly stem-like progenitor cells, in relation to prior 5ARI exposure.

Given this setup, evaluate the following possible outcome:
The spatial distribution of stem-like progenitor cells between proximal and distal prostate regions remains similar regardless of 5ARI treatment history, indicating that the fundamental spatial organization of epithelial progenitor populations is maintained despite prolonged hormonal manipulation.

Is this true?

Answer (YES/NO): YES